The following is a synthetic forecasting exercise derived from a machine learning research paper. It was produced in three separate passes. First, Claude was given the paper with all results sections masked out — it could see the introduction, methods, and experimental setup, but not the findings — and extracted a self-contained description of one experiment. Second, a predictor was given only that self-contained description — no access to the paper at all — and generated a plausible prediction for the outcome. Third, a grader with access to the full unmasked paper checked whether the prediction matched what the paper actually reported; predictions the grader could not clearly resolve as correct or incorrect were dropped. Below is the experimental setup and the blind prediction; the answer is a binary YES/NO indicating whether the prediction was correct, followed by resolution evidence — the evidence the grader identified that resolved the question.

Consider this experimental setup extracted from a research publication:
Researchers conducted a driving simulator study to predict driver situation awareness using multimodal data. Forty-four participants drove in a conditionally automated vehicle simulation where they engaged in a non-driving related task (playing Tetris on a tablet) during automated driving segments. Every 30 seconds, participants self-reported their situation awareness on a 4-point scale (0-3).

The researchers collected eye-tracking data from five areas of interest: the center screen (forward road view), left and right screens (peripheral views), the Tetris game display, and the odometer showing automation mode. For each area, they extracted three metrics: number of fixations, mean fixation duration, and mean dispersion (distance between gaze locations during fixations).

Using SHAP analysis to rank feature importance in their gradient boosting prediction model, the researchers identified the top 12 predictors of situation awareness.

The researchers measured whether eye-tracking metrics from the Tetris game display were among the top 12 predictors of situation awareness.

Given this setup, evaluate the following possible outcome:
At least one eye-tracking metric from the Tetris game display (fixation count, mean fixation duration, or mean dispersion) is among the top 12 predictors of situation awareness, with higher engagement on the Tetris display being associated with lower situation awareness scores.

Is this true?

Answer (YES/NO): NO